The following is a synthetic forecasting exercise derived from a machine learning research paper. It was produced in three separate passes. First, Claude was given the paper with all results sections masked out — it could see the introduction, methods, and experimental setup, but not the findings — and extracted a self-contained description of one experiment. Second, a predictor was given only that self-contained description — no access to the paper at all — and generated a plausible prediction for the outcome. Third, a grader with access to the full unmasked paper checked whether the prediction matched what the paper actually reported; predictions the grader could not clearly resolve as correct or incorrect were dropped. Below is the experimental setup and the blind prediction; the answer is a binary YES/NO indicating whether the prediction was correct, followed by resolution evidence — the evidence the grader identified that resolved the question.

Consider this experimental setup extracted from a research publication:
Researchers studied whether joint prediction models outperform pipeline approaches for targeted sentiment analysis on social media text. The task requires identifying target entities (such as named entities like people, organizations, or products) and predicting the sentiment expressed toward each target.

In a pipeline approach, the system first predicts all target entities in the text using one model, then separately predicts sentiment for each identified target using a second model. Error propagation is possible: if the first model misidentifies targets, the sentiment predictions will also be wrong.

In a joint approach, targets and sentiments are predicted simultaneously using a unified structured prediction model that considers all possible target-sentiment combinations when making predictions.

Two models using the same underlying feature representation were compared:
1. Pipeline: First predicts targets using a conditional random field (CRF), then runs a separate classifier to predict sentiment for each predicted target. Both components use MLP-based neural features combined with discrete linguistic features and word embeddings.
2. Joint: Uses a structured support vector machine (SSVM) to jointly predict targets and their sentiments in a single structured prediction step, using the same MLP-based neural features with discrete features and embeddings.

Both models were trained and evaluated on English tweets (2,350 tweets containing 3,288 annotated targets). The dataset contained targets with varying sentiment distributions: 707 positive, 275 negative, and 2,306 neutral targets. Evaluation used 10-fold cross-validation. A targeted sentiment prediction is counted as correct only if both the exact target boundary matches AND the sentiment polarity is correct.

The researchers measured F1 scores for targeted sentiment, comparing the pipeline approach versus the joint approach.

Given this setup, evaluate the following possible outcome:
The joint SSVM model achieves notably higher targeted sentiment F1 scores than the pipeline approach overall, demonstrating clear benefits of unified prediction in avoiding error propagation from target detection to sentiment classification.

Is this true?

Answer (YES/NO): NO